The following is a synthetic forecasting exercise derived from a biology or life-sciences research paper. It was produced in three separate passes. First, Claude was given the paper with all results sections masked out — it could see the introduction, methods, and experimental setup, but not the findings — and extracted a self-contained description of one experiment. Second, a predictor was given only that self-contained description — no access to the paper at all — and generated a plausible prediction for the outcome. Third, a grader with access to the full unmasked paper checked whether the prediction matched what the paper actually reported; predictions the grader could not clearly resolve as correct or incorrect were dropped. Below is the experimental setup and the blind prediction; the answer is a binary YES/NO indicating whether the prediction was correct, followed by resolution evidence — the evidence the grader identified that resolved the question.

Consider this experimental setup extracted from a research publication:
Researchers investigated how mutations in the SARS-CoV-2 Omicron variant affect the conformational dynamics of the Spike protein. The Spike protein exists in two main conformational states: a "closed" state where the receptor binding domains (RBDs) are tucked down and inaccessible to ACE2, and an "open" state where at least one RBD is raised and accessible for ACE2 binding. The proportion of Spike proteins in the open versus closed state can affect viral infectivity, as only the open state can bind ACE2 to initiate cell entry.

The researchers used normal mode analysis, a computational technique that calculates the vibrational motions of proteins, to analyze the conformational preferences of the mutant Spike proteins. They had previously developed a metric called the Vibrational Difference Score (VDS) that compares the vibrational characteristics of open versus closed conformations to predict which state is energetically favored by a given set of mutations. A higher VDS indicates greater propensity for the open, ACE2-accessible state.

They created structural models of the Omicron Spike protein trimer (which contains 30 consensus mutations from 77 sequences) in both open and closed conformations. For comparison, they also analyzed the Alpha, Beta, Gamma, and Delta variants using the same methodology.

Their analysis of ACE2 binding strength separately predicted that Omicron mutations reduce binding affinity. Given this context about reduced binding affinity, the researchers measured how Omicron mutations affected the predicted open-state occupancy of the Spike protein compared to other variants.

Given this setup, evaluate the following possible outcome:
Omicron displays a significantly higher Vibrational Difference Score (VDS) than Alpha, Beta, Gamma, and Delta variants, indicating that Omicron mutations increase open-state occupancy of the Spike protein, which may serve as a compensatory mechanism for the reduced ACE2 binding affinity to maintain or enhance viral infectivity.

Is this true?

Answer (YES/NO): YES